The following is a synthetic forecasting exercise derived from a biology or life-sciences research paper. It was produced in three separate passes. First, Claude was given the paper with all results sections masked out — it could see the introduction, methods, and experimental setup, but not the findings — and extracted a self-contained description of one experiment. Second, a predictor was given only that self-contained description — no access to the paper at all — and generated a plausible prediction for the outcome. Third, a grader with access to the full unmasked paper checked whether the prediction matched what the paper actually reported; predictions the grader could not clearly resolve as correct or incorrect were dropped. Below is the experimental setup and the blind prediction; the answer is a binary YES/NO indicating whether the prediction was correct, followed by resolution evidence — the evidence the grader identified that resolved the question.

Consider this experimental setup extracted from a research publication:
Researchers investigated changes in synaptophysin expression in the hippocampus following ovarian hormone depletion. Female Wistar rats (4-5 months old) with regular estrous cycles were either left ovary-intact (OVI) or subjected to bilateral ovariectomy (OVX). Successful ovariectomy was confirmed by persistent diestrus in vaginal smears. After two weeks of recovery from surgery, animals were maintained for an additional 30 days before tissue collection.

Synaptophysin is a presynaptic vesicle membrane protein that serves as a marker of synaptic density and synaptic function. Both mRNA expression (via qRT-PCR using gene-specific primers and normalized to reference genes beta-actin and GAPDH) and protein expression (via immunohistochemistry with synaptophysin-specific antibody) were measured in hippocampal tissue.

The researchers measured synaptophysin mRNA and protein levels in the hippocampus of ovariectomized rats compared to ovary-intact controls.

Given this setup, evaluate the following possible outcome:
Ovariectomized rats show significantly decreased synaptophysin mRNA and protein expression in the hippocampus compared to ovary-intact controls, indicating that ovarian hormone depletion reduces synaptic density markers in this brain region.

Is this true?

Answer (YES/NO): YES